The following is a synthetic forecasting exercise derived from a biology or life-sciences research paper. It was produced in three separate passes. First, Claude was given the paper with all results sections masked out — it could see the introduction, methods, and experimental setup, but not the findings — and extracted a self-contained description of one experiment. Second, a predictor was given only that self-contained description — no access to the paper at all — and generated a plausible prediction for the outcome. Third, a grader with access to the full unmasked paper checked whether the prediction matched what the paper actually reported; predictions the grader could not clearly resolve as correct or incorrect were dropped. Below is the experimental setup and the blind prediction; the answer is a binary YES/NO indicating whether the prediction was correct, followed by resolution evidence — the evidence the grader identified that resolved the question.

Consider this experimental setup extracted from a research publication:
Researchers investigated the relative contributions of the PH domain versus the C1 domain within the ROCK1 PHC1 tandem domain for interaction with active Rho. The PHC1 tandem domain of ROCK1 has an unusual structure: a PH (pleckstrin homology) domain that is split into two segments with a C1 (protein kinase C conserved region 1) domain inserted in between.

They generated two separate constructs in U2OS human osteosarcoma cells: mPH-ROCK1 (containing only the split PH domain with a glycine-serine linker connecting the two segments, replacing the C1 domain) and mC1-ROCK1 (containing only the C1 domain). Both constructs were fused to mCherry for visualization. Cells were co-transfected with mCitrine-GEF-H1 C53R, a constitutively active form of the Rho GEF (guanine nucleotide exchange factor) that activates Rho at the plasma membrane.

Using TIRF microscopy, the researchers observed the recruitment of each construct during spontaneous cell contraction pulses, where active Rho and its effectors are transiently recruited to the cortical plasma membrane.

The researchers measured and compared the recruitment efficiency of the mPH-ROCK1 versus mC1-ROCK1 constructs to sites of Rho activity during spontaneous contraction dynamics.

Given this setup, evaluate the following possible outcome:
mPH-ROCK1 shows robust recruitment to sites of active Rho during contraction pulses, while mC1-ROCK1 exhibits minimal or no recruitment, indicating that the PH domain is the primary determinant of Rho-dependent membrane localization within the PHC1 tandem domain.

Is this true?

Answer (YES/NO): NO